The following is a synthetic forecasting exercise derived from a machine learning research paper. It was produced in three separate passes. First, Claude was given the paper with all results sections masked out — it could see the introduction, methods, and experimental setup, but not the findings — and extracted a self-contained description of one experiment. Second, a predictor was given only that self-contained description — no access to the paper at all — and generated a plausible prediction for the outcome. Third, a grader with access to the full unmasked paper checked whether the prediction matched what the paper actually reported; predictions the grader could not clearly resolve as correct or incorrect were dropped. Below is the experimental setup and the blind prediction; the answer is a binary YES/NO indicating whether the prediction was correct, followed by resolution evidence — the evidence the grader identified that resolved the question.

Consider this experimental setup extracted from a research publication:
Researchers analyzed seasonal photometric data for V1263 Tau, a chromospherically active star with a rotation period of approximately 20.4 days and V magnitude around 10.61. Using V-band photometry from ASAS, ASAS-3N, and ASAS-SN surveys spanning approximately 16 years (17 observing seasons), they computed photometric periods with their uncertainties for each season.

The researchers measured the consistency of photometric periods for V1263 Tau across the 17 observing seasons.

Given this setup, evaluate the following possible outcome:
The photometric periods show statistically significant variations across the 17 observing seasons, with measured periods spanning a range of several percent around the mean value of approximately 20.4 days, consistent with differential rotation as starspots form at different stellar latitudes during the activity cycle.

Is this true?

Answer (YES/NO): YES